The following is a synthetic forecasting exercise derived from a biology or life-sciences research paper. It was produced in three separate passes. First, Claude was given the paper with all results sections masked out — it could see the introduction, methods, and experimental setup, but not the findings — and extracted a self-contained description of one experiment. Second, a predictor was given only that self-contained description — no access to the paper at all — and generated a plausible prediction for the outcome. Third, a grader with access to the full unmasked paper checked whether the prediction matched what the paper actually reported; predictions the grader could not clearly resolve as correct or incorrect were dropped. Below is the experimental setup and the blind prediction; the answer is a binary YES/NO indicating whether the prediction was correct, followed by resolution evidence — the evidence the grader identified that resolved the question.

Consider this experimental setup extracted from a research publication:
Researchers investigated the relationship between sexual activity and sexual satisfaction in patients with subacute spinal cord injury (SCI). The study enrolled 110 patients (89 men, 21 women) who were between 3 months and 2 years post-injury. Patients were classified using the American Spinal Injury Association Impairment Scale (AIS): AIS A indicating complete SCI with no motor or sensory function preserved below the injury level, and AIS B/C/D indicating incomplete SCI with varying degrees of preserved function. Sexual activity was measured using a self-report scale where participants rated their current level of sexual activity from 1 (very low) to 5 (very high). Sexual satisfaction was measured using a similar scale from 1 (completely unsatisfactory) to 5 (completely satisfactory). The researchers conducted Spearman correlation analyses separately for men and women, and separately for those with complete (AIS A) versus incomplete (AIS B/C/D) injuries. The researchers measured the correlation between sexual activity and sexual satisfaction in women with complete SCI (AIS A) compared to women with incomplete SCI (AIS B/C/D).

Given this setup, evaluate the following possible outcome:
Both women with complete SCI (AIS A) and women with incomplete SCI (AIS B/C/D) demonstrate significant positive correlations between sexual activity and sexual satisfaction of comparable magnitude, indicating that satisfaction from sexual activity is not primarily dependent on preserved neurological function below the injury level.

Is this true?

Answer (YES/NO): NO